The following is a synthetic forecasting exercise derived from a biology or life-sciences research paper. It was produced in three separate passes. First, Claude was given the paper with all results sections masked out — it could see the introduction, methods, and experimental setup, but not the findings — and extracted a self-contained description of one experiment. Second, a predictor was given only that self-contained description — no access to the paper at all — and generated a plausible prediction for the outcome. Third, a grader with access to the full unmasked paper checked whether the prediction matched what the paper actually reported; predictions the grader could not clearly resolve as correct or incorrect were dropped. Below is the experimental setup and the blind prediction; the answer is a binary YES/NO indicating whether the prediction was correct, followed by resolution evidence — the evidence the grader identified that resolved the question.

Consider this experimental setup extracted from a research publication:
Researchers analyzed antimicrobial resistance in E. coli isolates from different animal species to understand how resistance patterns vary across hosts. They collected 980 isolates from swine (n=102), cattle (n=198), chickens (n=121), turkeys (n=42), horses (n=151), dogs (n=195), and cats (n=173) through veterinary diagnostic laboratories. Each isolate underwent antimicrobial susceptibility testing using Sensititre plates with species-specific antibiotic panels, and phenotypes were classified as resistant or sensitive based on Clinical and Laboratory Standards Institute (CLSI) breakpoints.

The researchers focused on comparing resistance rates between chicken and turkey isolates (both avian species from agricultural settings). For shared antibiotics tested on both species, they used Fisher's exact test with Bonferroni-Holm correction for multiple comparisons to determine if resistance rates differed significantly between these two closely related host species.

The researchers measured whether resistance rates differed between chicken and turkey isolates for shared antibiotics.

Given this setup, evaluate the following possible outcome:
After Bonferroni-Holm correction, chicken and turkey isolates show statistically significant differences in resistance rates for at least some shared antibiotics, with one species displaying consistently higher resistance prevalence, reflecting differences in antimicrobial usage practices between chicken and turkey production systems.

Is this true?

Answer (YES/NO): NO